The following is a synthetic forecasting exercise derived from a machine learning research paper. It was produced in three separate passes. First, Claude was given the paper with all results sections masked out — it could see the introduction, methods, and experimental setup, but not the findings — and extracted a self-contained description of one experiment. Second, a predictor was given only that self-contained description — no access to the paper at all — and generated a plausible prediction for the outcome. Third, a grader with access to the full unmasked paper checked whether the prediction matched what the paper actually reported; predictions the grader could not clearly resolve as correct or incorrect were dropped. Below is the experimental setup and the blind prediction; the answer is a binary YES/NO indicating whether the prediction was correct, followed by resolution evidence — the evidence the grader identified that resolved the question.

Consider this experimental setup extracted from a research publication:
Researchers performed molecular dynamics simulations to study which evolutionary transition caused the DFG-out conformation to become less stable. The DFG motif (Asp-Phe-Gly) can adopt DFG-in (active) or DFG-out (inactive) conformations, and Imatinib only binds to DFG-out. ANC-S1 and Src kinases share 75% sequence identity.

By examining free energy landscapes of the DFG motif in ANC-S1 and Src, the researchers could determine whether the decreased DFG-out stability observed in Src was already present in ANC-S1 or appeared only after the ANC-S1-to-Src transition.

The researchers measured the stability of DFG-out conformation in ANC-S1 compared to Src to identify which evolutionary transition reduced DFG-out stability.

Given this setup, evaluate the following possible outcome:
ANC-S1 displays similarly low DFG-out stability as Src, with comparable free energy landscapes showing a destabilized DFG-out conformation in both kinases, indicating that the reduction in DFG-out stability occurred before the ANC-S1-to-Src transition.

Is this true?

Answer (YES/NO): NO